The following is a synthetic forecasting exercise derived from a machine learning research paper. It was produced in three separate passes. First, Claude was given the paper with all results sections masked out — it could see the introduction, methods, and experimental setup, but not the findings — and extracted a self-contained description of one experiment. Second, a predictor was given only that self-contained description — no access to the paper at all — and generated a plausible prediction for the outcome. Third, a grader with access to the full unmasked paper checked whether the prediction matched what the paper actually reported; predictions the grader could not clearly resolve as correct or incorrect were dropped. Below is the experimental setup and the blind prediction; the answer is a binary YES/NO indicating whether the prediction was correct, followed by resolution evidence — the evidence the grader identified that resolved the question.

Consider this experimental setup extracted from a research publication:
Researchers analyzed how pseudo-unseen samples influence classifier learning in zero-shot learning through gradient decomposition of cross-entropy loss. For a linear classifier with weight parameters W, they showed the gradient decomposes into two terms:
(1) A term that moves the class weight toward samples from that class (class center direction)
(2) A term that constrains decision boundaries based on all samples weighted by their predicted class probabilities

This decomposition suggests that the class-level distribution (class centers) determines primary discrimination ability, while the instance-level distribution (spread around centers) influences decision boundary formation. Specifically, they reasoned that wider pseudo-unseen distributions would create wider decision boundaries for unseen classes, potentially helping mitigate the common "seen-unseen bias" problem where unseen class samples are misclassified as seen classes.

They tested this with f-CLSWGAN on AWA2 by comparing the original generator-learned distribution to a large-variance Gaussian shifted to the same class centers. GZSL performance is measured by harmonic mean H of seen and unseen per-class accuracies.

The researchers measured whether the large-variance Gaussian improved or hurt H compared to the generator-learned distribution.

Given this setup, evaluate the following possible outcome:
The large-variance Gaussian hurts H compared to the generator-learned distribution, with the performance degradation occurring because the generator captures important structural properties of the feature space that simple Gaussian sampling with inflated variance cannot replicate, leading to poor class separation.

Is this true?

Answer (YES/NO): NO